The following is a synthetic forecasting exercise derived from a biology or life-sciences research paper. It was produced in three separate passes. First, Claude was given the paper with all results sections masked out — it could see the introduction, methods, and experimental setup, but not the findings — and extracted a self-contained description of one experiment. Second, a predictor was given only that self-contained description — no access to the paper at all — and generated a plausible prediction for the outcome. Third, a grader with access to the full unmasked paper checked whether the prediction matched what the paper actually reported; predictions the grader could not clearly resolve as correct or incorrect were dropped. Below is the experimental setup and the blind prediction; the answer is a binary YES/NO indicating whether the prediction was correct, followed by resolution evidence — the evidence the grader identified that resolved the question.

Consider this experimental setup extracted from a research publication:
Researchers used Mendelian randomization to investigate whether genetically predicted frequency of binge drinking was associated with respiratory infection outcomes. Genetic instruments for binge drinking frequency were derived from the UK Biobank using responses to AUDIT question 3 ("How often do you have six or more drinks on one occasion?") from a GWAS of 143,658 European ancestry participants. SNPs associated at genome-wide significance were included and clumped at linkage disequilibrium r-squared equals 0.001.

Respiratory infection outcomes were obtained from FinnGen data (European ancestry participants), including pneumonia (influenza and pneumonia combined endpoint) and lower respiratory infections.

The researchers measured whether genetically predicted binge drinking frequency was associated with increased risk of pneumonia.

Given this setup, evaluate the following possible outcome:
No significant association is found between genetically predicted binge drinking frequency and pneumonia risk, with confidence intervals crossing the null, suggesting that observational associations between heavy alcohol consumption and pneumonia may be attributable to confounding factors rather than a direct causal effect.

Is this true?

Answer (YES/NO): YES